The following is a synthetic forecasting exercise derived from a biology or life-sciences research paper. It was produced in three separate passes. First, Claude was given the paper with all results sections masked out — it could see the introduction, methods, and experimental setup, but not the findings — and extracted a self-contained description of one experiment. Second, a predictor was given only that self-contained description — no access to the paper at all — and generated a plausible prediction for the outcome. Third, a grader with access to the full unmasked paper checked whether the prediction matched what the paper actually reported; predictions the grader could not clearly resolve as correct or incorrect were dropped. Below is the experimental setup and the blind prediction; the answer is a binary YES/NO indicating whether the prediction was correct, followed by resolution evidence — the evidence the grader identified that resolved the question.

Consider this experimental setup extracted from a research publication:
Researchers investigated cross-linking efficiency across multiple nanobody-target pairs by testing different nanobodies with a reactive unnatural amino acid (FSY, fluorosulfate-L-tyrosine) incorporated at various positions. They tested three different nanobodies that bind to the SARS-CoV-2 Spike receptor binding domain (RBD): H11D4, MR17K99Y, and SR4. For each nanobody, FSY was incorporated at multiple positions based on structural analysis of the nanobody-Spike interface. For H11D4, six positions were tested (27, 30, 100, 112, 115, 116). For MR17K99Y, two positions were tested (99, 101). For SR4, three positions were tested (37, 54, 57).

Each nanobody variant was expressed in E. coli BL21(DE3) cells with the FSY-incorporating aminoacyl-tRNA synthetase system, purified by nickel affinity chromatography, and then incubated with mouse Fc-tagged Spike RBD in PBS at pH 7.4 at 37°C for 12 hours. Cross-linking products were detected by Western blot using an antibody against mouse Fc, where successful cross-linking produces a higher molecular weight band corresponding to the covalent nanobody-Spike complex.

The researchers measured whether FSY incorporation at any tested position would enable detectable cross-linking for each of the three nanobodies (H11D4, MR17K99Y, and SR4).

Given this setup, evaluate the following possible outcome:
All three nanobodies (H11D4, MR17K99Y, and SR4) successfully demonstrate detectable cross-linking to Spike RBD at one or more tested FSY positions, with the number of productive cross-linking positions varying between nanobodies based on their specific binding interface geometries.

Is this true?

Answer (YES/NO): YES